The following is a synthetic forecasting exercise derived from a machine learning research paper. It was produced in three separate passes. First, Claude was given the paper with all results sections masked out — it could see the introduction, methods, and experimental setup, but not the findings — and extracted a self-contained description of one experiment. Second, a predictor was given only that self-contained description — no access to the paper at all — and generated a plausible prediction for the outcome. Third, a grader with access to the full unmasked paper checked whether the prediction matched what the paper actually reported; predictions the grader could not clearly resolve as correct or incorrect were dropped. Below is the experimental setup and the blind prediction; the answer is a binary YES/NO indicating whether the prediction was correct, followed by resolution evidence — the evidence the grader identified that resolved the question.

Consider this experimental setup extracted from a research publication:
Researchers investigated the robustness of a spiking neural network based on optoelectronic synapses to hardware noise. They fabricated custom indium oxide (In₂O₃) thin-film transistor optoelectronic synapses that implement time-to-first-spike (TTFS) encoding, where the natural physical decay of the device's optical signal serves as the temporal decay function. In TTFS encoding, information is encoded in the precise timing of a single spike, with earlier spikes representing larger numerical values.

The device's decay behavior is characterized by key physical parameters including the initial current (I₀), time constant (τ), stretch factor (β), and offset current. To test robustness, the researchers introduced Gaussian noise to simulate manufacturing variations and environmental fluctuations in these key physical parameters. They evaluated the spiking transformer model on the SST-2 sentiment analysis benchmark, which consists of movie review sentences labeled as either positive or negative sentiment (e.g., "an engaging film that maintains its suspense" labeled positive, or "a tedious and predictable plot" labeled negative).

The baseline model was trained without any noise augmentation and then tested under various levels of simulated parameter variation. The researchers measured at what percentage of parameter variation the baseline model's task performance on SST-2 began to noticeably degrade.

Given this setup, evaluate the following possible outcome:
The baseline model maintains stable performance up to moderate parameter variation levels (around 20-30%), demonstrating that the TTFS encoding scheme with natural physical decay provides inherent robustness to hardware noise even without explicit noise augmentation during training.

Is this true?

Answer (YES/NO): NO